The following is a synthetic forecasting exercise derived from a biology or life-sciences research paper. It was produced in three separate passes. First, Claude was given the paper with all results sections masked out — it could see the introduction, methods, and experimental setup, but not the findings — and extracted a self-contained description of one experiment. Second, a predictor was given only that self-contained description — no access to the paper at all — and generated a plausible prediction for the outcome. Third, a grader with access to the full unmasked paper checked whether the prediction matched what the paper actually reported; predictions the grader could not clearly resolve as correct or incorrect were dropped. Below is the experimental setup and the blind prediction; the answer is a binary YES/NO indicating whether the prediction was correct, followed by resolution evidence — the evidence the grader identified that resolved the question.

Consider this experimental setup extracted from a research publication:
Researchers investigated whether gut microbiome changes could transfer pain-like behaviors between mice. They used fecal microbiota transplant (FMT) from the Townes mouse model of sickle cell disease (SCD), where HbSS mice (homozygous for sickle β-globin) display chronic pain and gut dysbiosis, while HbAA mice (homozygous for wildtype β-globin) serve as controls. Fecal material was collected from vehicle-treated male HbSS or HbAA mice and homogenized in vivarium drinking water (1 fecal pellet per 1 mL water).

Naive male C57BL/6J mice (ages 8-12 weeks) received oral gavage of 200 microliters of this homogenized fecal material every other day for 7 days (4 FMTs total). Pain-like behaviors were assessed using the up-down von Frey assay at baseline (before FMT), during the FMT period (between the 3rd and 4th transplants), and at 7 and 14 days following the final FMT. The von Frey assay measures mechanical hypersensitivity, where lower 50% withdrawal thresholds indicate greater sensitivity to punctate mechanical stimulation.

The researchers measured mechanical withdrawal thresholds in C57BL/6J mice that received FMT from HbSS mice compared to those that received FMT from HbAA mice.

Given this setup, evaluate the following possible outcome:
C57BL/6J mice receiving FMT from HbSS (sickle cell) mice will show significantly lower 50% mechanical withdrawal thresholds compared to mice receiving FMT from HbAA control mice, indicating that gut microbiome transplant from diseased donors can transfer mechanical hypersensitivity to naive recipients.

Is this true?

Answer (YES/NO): YES